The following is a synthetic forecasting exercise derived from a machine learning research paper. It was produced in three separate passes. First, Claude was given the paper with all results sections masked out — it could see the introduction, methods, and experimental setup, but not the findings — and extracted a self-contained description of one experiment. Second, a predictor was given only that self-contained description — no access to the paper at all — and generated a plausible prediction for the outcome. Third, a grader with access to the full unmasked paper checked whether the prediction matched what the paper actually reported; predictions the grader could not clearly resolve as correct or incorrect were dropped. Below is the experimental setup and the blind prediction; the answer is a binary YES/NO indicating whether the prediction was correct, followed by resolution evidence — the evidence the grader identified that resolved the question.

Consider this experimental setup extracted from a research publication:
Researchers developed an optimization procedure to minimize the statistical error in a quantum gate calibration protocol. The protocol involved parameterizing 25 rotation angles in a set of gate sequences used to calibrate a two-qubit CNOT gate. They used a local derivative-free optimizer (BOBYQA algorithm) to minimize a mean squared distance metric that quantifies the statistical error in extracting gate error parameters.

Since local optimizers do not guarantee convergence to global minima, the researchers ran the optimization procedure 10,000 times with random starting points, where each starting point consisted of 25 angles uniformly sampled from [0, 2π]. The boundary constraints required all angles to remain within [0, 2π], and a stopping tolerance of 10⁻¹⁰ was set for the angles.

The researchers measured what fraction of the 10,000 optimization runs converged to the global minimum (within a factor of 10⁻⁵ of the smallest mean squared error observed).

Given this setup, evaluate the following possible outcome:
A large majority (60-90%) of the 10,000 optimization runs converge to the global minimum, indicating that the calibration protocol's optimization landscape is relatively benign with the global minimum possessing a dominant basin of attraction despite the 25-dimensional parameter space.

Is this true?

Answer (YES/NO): NO